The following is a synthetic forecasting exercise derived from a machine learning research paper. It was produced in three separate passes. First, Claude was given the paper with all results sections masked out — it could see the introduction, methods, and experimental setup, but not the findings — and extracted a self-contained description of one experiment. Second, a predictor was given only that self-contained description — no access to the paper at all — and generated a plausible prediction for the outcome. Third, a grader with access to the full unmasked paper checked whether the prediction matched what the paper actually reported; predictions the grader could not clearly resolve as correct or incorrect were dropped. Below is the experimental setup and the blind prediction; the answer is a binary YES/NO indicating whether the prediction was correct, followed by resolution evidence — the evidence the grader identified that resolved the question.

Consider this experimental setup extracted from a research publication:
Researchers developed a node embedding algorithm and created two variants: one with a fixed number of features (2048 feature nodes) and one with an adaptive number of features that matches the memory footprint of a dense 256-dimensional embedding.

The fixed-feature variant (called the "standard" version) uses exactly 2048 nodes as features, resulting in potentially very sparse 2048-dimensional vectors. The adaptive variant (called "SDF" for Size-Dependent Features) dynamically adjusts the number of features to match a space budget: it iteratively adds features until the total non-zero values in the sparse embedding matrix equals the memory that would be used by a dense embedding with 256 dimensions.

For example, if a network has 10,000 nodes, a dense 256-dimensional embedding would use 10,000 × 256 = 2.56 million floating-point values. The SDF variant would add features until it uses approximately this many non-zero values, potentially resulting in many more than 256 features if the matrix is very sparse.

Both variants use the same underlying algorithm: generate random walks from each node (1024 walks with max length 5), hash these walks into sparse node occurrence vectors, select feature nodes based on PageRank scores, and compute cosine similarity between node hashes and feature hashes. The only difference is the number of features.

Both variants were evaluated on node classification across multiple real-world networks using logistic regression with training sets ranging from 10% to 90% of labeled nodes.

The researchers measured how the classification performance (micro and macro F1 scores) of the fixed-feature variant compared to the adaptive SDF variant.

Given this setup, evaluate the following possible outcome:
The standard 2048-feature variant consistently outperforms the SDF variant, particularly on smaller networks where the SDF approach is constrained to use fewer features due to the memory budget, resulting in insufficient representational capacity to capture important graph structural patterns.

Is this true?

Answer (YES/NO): NO